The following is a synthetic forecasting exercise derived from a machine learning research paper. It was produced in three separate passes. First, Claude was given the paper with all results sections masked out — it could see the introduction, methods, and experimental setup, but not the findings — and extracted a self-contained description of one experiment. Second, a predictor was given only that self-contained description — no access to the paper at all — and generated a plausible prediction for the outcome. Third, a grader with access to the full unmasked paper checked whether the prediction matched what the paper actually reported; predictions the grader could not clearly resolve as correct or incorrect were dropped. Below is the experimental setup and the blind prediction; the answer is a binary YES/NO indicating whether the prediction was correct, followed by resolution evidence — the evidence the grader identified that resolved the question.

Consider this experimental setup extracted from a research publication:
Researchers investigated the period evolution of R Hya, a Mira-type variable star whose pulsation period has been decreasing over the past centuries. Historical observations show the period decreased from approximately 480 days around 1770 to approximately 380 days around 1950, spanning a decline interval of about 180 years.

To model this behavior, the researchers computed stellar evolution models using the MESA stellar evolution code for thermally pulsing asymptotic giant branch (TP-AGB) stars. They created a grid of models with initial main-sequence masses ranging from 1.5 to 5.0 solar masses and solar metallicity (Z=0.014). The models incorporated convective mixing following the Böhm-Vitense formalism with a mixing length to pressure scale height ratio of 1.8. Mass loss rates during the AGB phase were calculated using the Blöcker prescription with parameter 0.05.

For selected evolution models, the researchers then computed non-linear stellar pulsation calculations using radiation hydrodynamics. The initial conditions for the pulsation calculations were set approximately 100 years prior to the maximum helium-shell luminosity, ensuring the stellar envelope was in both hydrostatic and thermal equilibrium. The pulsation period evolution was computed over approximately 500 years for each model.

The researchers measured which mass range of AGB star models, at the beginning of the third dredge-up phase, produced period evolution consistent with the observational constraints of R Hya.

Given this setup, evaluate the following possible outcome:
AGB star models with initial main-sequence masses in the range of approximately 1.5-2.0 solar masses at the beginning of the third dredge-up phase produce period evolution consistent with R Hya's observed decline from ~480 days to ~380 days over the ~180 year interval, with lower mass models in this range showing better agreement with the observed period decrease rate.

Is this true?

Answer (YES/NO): NO